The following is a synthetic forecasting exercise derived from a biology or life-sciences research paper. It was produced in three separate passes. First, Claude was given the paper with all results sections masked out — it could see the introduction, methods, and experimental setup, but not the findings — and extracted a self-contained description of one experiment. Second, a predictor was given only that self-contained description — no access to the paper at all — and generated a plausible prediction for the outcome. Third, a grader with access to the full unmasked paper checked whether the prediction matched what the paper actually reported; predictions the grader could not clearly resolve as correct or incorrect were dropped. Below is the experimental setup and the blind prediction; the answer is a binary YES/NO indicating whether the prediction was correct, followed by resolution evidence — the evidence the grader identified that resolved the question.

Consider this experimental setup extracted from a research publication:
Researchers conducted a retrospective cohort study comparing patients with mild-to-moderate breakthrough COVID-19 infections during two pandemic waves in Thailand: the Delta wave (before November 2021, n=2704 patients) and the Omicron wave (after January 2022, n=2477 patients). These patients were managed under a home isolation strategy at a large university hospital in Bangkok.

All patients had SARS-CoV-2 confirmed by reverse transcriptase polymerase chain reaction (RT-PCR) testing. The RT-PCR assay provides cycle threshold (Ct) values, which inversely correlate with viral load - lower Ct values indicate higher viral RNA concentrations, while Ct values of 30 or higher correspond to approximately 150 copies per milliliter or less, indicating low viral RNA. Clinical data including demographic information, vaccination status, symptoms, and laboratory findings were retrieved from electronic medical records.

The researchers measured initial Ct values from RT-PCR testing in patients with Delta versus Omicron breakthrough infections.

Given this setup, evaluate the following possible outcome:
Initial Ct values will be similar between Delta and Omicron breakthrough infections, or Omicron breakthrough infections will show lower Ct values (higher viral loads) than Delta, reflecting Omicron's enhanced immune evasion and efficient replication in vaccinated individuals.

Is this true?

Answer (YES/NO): YES